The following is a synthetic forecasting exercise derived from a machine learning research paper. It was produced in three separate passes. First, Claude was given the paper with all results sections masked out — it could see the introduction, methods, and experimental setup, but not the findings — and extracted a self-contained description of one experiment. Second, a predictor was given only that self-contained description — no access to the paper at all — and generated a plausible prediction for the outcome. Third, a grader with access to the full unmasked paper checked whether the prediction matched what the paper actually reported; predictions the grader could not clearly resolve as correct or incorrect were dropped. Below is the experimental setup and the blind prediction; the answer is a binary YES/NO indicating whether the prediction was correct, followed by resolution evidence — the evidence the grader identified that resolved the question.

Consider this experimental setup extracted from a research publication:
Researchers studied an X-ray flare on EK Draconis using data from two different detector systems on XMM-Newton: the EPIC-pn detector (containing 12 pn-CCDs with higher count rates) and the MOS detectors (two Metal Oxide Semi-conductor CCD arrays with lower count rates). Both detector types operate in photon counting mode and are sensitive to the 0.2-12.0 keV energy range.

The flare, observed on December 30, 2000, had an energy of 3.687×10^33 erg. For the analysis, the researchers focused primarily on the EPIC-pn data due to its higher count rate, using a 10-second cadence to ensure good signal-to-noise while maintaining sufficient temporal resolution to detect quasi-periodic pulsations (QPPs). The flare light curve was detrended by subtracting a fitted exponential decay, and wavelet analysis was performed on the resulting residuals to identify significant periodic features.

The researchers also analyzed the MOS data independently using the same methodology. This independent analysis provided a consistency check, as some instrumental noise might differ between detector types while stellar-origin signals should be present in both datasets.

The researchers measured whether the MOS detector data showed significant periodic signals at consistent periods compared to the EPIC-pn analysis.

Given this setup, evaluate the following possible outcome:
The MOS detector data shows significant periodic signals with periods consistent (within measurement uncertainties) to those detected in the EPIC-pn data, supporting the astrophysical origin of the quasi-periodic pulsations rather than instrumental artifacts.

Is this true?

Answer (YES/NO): YES